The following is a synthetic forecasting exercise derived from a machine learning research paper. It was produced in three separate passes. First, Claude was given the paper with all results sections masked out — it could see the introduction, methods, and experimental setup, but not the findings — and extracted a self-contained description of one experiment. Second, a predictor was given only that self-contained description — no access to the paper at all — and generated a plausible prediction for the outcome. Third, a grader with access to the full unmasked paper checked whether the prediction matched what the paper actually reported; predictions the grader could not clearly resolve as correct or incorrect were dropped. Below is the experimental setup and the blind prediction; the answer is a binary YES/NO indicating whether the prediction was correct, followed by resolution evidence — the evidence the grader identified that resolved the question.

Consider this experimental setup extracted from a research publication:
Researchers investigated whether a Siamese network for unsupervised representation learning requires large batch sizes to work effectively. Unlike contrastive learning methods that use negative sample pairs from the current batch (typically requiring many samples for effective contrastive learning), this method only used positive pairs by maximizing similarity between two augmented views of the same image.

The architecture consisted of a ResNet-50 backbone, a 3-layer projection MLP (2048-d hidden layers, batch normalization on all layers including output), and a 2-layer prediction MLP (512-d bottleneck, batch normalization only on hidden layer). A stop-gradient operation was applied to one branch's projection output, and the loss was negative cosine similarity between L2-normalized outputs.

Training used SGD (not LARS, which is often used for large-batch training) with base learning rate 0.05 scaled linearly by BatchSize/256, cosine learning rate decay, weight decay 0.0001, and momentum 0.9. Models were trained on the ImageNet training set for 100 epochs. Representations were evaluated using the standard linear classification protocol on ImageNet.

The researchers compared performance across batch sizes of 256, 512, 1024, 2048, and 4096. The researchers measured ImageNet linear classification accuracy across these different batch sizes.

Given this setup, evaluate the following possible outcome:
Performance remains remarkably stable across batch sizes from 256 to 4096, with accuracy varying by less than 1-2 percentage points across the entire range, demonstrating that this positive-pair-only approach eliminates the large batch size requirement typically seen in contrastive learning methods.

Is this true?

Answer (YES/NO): NO